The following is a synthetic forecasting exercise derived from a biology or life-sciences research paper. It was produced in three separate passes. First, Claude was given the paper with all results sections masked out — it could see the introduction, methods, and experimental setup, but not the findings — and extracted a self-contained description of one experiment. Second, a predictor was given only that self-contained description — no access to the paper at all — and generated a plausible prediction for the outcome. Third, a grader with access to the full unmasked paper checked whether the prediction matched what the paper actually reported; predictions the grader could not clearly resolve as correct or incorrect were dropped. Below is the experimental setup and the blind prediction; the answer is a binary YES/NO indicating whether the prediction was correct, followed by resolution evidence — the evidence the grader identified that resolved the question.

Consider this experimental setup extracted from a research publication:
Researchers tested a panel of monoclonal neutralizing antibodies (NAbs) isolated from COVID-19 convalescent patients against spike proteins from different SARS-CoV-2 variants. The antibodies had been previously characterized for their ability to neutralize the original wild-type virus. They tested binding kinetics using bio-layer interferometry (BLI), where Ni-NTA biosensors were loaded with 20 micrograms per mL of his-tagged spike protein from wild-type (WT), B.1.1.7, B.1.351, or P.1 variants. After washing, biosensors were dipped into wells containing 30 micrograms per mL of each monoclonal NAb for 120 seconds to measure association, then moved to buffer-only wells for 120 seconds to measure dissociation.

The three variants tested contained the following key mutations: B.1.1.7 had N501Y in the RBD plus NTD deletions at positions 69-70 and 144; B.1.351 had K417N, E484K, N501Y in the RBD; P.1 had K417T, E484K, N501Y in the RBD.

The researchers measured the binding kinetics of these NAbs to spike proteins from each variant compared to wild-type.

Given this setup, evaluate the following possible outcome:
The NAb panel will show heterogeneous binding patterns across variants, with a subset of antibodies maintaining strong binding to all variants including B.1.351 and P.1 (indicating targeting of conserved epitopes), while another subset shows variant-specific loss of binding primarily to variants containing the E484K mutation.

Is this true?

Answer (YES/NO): YES